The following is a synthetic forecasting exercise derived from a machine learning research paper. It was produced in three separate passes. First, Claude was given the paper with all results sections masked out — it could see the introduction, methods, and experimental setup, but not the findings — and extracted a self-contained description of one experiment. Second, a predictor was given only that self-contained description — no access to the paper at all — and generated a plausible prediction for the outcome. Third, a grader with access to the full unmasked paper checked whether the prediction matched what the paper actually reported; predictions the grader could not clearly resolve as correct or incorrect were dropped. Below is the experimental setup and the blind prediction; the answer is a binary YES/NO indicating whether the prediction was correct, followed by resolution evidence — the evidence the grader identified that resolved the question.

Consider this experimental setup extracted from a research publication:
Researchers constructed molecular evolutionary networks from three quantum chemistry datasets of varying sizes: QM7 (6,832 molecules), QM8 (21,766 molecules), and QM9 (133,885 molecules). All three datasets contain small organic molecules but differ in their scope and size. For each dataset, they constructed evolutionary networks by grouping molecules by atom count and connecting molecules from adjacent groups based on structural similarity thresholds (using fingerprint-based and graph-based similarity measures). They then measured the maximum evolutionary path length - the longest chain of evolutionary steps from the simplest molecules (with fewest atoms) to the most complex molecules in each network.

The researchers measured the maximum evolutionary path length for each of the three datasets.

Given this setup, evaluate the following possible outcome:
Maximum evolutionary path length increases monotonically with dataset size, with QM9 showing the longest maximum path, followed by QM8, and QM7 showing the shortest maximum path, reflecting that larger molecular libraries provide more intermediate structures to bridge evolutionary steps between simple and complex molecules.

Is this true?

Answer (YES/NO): NO